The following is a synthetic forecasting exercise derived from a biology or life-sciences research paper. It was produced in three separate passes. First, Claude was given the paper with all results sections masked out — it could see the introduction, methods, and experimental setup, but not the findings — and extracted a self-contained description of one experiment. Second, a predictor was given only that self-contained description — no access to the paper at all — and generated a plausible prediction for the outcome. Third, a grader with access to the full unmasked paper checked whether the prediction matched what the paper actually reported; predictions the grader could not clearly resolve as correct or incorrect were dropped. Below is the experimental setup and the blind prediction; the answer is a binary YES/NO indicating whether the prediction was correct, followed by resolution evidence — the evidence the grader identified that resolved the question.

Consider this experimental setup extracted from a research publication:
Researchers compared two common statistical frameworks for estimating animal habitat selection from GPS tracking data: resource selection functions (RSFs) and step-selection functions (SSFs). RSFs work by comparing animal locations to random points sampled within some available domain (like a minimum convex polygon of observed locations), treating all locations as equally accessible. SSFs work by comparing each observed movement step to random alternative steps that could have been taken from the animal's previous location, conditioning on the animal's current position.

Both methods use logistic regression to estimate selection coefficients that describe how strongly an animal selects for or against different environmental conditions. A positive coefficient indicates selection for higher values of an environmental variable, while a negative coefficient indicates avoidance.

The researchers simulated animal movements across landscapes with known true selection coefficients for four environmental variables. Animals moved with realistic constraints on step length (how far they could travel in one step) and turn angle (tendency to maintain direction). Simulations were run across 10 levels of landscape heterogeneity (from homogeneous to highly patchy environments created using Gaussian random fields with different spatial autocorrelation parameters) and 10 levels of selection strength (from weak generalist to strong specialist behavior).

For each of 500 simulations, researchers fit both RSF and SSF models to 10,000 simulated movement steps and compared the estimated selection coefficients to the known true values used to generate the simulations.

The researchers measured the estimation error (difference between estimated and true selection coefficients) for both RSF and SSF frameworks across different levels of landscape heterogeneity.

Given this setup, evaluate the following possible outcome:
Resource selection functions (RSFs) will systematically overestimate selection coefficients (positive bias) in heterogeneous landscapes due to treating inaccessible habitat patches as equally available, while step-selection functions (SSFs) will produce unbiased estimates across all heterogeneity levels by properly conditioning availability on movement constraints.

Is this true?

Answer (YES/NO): NO